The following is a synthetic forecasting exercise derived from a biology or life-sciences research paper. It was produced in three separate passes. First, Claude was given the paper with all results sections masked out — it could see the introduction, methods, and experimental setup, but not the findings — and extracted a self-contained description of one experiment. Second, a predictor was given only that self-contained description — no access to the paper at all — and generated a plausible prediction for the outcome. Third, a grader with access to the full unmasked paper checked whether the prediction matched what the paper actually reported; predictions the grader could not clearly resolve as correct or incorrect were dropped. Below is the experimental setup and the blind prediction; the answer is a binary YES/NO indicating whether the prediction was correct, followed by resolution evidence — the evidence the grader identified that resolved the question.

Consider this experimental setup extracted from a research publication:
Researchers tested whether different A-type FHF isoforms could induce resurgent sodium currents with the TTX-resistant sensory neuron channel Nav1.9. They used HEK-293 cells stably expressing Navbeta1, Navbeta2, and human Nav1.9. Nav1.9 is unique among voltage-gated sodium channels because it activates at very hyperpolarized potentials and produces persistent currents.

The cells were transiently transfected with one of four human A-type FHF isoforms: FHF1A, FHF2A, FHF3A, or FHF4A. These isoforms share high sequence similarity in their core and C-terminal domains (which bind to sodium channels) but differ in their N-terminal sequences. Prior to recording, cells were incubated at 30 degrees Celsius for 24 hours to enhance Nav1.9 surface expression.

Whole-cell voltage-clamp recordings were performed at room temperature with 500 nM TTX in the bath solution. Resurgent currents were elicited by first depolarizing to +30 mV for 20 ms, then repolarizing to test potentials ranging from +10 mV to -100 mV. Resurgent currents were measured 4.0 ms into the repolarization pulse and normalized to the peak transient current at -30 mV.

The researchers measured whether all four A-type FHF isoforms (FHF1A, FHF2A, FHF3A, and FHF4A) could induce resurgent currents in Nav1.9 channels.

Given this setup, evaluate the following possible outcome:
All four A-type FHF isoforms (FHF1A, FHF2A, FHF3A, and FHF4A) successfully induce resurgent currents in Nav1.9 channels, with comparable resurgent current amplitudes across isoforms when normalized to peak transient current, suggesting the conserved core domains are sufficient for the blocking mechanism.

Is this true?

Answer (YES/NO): NO